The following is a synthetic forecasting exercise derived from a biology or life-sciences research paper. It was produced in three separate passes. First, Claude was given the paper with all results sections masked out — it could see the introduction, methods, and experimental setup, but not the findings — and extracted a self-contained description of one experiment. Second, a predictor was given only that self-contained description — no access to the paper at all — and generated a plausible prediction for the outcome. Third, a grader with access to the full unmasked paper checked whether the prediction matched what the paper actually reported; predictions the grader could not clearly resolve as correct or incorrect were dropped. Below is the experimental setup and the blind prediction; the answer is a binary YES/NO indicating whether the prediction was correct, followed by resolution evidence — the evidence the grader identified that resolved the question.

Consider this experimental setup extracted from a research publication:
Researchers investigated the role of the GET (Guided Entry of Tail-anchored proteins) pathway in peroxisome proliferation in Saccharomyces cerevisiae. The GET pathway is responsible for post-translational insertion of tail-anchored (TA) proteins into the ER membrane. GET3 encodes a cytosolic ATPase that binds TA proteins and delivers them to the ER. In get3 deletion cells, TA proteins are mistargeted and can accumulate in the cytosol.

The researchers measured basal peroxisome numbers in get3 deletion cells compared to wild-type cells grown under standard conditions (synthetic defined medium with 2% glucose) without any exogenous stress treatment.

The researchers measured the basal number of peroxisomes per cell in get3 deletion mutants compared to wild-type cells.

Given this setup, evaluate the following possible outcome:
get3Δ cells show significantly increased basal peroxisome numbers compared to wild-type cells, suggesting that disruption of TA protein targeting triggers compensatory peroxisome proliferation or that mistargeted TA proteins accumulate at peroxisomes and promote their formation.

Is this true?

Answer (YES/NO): YES